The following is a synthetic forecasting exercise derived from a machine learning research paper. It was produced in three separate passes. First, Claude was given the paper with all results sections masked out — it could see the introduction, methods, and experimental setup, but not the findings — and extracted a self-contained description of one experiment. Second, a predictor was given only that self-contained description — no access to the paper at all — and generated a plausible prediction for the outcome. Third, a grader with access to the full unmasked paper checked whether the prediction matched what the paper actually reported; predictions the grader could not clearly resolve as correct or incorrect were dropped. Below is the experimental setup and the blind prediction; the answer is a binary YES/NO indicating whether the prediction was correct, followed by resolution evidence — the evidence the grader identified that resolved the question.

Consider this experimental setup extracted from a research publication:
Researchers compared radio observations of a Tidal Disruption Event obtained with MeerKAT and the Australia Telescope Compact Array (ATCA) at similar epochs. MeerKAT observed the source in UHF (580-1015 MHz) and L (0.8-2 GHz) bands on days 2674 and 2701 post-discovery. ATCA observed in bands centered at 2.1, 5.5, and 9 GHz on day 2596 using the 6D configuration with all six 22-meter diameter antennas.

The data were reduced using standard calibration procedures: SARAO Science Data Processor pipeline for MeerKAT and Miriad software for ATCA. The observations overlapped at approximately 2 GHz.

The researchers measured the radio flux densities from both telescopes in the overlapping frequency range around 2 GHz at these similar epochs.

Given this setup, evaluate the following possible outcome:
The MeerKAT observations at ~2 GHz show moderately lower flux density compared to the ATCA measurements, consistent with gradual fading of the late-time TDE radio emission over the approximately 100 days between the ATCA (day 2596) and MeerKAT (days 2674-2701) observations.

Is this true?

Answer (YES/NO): NO